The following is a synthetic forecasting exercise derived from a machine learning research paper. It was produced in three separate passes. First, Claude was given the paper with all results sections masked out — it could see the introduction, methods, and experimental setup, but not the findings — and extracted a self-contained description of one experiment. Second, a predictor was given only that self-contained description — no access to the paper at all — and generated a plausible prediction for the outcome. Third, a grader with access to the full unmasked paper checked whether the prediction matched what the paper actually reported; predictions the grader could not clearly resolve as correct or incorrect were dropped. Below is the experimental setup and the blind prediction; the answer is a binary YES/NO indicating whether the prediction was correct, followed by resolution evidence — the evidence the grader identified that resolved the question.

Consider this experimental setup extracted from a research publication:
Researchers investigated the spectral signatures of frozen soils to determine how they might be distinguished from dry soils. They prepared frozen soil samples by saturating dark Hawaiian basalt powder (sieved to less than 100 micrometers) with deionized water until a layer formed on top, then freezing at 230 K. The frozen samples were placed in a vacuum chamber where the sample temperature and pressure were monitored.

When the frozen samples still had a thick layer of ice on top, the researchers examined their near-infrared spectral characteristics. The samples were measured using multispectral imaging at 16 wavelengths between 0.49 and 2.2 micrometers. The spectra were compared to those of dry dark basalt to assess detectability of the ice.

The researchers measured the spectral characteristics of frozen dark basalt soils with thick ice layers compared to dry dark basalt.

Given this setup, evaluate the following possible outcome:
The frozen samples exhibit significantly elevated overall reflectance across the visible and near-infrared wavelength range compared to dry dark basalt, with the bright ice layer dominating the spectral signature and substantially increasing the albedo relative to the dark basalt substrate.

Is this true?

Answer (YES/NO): NO